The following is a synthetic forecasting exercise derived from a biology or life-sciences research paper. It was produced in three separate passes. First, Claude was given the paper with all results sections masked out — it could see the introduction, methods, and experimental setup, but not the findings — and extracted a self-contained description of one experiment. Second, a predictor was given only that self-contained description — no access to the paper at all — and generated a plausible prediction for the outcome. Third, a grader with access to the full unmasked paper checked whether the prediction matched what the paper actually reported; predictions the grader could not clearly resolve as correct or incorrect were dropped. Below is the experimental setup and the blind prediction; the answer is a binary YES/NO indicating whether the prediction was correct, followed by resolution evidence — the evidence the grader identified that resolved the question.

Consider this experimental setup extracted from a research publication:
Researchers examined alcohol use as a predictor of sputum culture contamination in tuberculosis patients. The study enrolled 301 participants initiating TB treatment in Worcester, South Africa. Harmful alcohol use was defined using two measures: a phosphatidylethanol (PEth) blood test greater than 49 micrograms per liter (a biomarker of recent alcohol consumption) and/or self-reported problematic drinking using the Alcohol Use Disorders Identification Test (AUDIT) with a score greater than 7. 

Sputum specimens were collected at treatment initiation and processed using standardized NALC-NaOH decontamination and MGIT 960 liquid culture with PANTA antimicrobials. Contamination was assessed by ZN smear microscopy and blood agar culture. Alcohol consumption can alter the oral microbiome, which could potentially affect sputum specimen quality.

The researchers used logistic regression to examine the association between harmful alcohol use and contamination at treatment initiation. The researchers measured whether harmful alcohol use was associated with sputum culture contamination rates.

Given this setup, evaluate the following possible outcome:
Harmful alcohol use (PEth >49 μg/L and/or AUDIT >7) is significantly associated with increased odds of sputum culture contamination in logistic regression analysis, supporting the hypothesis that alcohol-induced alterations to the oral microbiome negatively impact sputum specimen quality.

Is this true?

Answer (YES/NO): NO